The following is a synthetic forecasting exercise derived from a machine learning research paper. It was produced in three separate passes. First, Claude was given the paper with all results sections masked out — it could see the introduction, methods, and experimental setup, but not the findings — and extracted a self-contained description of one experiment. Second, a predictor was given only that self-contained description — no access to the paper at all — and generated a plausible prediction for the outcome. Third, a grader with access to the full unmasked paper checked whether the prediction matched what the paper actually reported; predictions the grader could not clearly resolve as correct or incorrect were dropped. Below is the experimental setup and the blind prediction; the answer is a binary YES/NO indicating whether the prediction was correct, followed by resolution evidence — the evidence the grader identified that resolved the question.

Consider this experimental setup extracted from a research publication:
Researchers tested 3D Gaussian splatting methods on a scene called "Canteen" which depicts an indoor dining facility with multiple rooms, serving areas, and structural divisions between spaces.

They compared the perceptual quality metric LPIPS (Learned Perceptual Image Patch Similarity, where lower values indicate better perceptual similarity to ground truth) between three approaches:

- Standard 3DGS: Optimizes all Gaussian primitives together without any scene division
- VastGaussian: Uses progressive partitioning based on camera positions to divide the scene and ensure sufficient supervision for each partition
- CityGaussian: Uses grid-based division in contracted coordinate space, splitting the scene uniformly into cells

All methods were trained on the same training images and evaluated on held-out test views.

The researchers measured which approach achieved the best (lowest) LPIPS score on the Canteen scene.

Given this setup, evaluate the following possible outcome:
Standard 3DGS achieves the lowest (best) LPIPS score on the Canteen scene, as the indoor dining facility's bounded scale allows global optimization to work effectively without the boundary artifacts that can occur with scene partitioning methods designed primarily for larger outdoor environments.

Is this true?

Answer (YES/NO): NO